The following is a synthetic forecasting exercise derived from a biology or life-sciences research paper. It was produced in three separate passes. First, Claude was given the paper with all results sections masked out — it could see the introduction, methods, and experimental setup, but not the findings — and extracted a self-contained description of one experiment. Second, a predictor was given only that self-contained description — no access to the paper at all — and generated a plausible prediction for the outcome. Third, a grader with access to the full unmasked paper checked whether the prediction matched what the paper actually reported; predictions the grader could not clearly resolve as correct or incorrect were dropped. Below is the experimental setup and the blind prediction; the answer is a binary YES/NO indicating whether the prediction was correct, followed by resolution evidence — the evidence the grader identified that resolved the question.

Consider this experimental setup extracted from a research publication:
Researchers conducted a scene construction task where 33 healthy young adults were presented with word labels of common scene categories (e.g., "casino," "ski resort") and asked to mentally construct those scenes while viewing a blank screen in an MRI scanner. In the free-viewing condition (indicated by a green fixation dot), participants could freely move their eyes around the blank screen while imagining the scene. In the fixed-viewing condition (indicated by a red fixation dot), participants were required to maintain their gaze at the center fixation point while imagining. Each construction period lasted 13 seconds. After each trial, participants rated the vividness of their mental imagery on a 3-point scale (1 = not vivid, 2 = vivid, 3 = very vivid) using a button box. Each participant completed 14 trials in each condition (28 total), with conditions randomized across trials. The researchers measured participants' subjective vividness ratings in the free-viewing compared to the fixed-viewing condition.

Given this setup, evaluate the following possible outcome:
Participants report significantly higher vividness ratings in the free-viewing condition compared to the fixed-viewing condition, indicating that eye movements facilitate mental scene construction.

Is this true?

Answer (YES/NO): YES